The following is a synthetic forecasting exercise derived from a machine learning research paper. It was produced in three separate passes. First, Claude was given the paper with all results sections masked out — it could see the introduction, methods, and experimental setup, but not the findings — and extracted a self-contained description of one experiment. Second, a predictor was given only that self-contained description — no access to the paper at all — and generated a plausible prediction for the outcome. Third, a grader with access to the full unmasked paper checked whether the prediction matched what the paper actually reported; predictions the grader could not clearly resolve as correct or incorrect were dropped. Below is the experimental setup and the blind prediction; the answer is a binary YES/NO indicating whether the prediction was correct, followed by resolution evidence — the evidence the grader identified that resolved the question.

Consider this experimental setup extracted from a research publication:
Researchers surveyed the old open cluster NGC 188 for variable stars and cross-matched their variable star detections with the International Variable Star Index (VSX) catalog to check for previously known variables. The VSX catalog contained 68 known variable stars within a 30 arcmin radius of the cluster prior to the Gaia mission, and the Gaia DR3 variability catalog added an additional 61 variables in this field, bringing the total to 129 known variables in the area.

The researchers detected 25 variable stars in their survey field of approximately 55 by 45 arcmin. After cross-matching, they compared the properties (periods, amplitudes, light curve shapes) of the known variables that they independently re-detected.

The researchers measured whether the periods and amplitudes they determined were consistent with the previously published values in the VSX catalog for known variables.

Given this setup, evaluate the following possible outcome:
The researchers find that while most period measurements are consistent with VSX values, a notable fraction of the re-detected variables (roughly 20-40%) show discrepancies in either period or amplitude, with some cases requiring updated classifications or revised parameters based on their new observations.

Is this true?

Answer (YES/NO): NO